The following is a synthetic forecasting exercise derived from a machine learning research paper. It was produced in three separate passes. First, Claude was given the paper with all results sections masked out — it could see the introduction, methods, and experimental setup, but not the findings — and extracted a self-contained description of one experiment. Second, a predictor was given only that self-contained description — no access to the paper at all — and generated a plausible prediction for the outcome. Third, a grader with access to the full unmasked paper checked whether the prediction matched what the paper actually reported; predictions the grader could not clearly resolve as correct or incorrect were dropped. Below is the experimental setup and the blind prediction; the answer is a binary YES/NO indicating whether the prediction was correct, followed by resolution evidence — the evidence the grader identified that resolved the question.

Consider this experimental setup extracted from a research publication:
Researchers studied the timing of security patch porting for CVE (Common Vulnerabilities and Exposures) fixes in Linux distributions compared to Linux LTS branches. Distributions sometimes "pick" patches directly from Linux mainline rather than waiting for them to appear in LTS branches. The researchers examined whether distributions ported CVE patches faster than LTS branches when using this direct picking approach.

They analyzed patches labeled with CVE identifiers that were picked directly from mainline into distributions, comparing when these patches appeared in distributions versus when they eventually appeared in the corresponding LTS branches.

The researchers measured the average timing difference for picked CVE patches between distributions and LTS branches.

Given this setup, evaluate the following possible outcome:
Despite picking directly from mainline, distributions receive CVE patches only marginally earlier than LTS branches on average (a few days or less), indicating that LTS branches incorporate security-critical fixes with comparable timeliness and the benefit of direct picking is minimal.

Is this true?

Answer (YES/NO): NO